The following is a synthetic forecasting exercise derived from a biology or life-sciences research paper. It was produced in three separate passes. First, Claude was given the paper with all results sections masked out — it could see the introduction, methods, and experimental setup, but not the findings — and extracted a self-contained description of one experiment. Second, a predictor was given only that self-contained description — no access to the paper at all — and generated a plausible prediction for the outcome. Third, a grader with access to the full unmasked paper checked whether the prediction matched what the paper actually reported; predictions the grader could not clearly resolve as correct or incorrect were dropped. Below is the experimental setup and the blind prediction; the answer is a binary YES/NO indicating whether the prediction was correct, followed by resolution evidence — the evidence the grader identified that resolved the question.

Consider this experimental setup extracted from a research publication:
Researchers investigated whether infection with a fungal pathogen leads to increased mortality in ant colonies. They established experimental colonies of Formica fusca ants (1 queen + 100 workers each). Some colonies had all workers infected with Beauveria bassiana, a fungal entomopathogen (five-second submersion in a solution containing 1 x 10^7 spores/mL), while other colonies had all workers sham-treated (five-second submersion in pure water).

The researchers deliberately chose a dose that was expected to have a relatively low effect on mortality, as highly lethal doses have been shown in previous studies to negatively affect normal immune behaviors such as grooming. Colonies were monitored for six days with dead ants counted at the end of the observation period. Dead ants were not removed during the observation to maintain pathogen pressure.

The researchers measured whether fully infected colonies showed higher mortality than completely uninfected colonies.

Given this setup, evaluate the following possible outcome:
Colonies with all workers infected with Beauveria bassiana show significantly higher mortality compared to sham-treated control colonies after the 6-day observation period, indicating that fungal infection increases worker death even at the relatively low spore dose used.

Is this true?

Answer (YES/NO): YES